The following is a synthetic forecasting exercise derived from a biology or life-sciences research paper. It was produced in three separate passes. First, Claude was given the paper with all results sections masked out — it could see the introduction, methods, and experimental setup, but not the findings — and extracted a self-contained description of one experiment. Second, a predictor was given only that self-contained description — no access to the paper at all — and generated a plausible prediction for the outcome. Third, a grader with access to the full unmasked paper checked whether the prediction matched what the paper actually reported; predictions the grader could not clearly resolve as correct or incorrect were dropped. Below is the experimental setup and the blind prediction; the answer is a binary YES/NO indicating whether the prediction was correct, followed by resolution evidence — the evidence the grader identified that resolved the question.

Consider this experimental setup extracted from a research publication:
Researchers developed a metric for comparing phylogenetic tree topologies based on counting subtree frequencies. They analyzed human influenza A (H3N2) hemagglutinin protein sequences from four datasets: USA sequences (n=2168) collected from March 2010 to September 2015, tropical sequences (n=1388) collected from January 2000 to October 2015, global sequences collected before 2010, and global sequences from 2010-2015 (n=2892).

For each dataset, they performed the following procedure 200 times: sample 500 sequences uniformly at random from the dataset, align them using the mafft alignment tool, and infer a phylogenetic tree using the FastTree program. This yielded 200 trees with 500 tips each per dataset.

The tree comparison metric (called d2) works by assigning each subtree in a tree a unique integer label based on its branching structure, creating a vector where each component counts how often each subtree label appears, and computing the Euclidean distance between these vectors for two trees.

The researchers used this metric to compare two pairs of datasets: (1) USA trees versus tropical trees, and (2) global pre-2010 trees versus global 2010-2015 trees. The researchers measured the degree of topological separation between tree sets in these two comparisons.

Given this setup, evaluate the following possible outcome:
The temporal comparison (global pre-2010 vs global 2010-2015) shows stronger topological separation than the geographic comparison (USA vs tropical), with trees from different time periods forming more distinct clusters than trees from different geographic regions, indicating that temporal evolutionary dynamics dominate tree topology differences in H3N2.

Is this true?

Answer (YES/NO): NO